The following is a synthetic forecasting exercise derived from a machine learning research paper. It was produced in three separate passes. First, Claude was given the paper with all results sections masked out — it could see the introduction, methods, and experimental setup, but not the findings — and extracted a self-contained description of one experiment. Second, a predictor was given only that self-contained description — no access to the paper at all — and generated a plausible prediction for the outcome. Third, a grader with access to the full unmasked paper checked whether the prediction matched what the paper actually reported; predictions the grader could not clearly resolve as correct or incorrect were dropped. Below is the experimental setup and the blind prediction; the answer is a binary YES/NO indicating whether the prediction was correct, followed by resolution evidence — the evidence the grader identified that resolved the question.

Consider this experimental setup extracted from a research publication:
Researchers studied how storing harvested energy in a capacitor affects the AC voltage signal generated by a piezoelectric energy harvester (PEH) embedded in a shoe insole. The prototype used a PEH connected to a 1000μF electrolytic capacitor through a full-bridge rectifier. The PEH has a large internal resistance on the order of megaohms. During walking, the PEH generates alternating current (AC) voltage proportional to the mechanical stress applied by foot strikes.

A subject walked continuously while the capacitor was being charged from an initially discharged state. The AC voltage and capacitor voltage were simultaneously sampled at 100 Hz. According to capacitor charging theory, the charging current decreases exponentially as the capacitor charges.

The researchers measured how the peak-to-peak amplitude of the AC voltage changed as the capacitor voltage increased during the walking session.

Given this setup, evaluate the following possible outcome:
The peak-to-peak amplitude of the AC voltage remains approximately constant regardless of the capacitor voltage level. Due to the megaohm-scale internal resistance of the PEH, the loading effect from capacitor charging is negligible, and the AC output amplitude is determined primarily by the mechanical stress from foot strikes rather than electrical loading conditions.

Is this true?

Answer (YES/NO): NO